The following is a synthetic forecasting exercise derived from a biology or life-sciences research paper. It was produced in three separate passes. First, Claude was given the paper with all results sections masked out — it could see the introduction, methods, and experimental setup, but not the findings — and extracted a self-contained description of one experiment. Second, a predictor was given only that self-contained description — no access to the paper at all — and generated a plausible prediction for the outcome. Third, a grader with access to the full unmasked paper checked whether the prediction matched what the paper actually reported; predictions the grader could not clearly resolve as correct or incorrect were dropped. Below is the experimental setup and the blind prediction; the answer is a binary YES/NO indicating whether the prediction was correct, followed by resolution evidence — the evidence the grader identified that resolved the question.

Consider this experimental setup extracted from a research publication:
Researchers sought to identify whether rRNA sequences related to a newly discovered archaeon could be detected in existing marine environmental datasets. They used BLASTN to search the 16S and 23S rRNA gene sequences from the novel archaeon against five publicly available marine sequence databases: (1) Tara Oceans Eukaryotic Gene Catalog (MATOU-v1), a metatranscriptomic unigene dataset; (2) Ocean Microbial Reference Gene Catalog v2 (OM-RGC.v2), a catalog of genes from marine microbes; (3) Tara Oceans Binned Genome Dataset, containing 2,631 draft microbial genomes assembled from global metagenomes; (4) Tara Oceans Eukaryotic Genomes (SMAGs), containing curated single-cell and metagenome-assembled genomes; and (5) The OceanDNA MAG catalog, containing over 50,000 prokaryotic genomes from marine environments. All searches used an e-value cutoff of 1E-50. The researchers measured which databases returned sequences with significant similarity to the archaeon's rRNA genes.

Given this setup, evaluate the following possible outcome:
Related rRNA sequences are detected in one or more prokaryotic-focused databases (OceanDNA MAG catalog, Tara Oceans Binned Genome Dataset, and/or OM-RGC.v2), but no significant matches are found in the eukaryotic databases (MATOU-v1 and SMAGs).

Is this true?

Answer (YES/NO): NO